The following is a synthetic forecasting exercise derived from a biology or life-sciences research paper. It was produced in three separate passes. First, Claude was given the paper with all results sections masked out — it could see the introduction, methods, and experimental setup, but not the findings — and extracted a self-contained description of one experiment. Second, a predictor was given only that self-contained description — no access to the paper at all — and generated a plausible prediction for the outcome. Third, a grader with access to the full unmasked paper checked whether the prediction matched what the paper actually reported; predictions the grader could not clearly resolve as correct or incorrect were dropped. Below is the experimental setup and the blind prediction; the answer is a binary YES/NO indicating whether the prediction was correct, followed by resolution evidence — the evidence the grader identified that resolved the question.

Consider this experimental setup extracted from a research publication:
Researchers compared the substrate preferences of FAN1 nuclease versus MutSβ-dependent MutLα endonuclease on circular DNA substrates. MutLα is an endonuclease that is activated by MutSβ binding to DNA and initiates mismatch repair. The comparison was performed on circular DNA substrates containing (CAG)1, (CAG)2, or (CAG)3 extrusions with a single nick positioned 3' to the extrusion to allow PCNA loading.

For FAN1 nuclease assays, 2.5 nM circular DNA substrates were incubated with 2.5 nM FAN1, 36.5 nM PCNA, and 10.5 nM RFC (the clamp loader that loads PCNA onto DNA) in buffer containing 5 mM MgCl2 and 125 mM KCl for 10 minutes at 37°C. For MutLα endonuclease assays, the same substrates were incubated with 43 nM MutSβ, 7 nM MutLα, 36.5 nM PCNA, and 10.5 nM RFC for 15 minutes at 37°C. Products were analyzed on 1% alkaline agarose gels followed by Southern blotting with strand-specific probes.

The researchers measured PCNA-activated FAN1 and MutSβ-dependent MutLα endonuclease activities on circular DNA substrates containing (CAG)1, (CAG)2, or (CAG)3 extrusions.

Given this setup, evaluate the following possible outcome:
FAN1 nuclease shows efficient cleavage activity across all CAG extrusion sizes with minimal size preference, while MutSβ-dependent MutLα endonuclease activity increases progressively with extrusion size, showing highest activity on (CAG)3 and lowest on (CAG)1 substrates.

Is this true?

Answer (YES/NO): NO